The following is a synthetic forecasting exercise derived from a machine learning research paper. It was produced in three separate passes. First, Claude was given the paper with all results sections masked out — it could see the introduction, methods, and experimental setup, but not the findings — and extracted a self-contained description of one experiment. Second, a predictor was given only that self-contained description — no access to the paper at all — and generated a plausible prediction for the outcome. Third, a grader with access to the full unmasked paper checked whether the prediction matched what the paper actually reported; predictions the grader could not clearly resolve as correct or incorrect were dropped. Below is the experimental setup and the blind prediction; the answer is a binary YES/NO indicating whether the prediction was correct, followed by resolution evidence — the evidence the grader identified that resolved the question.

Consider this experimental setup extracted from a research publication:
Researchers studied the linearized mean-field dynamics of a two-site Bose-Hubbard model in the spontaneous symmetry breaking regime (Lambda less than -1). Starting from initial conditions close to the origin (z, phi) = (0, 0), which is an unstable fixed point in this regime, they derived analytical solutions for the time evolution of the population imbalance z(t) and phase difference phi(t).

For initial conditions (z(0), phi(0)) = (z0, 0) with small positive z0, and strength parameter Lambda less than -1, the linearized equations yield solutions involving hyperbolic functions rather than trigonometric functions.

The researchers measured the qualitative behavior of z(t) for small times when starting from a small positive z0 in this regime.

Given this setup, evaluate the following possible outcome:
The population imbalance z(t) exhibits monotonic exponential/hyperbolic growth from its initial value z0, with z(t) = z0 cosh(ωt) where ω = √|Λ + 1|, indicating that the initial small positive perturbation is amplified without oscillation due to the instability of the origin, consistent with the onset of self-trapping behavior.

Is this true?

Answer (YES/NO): NO